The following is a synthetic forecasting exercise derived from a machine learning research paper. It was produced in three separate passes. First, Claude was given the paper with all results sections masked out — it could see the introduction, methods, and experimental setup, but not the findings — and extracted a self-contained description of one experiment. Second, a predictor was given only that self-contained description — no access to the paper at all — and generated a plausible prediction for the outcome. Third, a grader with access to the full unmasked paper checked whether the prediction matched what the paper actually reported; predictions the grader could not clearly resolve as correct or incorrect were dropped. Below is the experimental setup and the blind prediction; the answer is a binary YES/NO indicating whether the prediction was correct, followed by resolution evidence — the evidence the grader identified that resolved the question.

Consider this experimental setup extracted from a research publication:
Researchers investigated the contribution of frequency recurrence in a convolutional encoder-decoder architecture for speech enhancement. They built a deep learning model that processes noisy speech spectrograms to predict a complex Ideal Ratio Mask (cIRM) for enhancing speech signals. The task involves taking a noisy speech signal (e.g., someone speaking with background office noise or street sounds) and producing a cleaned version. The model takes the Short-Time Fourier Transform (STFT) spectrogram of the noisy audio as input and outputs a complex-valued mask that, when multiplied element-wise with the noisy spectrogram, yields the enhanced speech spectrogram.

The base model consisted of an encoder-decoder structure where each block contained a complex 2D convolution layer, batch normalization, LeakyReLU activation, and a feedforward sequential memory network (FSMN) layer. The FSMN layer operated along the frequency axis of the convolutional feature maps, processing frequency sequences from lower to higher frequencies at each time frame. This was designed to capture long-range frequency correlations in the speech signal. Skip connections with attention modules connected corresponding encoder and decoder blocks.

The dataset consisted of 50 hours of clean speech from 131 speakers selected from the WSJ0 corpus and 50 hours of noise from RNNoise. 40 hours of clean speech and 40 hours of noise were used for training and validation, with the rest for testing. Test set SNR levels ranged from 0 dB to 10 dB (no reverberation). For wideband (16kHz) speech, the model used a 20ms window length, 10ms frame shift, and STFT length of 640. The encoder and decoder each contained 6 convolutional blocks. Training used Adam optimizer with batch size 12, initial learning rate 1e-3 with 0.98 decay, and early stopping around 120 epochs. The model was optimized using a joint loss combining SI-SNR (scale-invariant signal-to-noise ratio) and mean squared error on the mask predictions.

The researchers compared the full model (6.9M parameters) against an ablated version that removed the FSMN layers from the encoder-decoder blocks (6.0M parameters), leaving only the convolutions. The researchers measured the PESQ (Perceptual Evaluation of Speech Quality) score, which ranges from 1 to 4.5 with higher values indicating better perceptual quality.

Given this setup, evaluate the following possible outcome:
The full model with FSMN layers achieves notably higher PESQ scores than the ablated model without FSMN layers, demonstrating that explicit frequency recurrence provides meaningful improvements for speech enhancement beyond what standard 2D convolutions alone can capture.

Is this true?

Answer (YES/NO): YES